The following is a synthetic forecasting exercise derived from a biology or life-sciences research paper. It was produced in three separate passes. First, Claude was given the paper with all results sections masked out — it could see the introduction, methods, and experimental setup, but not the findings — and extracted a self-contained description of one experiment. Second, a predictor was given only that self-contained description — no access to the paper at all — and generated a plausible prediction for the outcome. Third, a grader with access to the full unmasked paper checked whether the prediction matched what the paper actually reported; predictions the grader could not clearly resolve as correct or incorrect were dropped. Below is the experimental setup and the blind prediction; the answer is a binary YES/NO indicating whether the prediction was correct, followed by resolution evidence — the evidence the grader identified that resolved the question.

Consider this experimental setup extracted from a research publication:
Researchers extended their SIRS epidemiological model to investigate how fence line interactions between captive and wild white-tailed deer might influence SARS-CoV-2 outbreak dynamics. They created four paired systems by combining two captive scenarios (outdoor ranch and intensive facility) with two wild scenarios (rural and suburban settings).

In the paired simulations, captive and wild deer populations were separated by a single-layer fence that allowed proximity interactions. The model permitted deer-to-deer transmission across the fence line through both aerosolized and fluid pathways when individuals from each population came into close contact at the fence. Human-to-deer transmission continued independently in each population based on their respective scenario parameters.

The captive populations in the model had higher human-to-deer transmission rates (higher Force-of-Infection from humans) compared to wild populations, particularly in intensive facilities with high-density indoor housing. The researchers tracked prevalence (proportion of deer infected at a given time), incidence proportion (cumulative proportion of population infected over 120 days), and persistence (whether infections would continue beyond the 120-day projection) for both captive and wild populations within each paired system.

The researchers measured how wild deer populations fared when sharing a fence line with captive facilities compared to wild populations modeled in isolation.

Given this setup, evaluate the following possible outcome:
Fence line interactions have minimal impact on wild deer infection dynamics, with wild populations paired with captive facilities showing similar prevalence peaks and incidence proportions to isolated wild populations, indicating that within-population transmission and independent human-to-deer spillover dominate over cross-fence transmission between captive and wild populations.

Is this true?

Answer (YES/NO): NO